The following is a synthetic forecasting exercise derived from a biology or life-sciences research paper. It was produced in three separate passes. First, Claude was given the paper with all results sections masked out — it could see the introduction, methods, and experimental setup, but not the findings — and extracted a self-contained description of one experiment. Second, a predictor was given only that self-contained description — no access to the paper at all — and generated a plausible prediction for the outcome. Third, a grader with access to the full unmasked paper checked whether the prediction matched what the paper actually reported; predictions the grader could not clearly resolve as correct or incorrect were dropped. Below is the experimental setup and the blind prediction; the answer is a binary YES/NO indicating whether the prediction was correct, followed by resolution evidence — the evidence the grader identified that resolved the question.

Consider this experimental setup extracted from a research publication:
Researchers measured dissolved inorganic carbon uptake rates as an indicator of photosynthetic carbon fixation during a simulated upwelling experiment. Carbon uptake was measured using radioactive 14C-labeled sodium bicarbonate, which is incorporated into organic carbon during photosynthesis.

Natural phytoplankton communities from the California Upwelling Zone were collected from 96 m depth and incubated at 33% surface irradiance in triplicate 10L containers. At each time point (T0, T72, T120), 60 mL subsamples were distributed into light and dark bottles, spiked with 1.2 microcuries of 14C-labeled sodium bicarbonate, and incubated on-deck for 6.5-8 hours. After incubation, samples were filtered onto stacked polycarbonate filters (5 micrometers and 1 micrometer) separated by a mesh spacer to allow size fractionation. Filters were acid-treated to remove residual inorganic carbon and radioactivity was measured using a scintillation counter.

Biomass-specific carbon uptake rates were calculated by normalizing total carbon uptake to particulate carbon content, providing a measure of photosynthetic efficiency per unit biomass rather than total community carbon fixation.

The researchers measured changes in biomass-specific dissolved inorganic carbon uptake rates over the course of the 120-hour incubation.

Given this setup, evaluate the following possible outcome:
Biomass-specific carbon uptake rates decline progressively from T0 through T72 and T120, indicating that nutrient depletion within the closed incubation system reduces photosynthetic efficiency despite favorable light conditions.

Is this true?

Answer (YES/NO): NO